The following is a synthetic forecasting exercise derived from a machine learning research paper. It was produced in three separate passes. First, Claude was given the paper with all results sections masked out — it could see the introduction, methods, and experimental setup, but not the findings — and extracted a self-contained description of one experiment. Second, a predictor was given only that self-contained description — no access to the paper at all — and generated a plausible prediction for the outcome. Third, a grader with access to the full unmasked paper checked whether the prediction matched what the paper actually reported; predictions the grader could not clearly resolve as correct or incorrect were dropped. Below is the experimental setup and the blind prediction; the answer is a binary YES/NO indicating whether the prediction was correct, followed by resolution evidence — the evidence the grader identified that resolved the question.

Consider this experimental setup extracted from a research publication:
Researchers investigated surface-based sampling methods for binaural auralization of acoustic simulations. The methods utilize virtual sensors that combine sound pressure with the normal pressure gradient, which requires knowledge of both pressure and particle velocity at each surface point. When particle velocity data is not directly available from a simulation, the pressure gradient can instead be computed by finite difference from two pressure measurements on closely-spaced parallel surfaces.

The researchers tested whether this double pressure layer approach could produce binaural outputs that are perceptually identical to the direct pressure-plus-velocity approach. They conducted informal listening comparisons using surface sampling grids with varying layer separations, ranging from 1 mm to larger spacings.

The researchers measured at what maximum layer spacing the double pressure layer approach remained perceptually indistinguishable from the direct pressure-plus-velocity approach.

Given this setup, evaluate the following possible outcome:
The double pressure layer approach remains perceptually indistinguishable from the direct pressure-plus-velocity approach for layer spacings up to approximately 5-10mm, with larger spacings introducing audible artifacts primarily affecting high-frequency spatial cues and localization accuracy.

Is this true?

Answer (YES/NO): NO